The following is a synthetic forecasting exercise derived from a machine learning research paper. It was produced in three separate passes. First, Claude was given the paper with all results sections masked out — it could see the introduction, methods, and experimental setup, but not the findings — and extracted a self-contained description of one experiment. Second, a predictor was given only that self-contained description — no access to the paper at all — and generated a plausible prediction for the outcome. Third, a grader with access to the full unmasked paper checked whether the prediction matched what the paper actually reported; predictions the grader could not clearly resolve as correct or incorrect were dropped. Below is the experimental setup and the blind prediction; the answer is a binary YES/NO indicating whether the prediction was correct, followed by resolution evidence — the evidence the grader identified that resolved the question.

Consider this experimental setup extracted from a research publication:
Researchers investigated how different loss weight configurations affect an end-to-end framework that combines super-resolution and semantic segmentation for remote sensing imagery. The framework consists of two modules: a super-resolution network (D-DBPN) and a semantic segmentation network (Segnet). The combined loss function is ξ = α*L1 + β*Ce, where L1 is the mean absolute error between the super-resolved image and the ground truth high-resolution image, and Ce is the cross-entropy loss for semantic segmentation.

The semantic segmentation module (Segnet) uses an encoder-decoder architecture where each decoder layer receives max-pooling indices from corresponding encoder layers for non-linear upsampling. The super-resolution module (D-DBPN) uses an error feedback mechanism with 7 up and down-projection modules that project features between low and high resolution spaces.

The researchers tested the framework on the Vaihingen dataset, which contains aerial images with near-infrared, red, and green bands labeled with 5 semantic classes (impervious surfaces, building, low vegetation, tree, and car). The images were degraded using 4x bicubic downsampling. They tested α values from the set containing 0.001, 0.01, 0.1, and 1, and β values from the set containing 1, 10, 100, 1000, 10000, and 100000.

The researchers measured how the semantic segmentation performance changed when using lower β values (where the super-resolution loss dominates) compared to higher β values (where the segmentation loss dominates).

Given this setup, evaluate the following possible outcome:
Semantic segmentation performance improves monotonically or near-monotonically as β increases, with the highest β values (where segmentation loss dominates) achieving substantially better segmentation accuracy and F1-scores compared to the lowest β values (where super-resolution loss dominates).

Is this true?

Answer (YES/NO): NO